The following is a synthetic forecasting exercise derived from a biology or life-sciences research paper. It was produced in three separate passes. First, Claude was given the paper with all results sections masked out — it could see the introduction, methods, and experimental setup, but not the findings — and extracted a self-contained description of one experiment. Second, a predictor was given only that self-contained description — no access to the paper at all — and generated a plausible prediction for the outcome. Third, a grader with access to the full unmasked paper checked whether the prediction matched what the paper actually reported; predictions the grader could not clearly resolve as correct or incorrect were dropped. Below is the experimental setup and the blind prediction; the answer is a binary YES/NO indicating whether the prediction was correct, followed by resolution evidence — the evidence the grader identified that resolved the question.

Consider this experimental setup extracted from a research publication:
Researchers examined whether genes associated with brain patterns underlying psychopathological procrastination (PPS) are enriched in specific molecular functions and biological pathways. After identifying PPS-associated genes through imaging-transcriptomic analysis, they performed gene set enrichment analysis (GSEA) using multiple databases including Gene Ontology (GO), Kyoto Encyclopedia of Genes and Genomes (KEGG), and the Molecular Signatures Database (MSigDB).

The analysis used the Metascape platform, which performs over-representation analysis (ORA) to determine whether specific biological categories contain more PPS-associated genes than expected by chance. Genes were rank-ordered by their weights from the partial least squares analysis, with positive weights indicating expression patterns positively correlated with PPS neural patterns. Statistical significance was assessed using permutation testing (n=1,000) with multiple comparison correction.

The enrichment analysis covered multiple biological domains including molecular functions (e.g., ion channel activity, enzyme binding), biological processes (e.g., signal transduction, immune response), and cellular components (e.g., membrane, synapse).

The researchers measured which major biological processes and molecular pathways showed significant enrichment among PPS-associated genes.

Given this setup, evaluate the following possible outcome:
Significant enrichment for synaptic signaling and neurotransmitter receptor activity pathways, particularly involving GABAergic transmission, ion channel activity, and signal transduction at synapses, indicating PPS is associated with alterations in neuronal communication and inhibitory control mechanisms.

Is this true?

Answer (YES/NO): NO